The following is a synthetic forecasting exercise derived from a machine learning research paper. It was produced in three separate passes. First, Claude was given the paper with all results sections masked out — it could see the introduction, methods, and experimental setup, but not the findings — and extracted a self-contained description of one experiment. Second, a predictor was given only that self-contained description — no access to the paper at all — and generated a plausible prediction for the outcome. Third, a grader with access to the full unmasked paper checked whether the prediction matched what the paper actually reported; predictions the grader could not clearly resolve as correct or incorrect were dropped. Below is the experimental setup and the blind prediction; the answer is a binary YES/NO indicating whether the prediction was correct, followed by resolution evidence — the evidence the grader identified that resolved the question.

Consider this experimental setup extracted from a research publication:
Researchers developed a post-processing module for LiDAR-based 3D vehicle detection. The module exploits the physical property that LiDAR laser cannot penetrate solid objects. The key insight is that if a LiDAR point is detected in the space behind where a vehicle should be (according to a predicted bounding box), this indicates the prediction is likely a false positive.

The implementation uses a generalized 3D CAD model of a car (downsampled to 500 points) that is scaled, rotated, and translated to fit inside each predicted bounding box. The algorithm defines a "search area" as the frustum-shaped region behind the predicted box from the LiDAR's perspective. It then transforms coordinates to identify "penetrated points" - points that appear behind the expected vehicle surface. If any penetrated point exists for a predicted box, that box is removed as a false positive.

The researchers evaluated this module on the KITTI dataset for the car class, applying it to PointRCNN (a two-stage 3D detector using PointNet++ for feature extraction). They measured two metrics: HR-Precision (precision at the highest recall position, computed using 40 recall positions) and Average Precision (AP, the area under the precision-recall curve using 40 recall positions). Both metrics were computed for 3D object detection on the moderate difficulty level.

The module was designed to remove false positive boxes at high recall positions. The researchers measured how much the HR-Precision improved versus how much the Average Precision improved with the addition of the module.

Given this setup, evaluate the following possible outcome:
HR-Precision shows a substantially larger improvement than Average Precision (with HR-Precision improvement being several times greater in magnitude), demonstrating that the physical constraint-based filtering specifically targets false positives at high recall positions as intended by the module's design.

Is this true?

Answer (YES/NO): YES